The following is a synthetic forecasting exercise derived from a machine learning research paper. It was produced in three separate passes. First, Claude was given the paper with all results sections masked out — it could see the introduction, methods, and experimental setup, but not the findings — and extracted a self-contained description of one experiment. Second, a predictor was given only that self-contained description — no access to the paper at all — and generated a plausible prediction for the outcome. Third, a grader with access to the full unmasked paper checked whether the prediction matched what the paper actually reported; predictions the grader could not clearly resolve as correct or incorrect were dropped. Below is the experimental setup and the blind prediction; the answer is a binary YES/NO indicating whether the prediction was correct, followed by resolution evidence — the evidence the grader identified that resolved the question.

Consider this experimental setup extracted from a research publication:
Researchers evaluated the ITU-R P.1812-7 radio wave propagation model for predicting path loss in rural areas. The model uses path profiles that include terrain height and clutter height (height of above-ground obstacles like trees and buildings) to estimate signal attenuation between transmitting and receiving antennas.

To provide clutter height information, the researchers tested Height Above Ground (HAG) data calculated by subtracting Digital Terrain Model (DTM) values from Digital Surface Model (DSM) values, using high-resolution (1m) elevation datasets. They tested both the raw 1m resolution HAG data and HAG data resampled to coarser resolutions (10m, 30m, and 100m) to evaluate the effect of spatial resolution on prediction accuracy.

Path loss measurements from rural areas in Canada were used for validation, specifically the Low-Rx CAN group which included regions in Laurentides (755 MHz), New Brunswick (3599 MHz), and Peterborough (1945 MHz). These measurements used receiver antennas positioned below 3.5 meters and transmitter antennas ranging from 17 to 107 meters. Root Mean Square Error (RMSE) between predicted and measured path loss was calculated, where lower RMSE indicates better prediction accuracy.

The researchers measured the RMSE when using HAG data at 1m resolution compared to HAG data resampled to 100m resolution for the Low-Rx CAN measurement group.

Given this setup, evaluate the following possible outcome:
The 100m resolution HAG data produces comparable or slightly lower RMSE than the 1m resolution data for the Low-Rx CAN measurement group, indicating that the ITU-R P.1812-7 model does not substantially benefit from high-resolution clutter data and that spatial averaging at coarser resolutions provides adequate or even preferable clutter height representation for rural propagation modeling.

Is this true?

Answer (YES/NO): NO